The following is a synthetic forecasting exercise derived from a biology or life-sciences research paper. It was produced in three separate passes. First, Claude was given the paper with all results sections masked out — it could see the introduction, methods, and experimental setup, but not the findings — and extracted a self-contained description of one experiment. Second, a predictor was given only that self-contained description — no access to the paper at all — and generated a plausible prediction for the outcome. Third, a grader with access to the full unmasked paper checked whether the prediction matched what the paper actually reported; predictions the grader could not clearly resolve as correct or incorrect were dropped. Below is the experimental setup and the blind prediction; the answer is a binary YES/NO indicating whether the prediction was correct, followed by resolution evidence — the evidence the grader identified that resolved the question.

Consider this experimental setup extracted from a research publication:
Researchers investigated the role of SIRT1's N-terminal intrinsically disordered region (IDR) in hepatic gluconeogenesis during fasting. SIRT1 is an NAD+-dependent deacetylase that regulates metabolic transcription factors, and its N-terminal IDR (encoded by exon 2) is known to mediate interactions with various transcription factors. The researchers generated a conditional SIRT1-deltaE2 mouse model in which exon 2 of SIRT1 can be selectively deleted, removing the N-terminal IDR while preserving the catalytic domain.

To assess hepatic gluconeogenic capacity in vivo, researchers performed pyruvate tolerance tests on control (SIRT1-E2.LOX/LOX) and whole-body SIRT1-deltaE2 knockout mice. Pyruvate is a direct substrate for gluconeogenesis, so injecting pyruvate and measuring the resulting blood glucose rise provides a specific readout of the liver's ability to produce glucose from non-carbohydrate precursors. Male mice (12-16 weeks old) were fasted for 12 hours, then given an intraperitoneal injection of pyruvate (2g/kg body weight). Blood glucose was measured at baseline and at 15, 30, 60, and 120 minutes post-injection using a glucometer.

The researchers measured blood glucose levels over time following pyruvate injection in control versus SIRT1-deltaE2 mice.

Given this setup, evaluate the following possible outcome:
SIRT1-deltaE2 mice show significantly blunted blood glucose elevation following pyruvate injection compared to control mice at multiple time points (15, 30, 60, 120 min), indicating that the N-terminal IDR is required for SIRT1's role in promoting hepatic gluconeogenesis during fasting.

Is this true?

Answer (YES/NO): NO